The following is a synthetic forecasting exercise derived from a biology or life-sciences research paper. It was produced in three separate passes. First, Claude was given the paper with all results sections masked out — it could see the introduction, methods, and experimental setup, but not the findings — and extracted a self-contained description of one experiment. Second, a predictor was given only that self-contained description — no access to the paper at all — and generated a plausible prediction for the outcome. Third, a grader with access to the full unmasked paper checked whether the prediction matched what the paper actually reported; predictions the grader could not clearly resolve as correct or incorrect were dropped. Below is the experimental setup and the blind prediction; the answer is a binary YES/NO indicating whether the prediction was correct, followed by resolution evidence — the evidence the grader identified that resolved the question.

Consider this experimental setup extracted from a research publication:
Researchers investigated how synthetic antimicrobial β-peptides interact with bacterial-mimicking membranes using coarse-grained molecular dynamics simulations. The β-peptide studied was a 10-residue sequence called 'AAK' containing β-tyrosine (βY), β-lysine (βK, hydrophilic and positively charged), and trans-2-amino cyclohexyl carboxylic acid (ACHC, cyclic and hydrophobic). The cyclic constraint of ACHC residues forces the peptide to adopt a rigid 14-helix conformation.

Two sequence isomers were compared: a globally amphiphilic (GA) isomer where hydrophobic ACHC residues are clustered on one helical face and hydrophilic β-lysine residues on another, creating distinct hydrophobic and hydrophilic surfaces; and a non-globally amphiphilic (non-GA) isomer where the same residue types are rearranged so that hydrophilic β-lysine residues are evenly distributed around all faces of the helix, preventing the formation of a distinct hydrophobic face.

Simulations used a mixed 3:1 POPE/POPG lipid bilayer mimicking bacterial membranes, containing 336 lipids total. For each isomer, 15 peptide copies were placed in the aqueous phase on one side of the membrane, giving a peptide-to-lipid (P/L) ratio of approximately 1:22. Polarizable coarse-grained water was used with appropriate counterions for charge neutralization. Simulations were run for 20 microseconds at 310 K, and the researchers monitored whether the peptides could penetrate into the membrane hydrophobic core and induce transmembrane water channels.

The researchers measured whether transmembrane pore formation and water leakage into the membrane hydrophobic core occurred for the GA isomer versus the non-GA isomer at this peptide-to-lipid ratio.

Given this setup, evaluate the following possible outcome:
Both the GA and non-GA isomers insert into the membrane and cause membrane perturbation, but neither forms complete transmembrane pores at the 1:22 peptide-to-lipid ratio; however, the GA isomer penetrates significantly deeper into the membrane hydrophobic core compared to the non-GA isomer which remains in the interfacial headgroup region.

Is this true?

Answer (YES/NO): NO